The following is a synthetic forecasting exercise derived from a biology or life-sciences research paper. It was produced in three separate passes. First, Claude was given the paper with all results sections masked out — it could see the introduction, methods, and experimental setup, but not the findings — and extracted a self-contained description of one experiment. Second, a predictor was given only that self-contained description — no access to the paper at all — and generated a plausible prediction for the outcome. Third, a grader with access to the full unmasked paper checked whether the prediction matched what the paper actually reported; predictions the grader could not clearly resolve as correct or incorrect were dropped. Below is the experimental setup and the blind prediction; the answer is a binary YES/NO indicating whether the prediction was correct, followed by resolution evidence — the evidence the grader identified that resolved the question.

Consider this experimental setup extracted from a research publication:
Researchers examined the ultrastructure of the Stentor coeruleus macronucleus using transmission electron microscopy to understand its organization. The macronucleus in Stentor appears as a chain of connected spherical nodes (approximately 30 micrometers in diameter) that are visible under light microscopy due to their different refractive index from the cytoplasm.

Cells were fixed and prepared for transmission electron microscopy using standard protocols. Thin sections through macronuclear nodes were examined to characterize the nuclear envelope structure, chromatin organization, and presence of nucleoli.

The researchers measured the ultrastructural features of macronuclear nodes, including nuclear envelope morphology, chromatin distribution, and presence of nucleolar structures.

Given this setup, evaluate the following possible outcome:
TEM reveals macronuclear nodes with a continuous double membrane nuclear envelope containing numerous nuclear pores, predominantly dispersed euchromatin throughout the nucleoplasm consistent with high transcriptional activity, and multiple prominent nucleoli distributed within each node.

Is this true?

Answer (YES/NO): NO